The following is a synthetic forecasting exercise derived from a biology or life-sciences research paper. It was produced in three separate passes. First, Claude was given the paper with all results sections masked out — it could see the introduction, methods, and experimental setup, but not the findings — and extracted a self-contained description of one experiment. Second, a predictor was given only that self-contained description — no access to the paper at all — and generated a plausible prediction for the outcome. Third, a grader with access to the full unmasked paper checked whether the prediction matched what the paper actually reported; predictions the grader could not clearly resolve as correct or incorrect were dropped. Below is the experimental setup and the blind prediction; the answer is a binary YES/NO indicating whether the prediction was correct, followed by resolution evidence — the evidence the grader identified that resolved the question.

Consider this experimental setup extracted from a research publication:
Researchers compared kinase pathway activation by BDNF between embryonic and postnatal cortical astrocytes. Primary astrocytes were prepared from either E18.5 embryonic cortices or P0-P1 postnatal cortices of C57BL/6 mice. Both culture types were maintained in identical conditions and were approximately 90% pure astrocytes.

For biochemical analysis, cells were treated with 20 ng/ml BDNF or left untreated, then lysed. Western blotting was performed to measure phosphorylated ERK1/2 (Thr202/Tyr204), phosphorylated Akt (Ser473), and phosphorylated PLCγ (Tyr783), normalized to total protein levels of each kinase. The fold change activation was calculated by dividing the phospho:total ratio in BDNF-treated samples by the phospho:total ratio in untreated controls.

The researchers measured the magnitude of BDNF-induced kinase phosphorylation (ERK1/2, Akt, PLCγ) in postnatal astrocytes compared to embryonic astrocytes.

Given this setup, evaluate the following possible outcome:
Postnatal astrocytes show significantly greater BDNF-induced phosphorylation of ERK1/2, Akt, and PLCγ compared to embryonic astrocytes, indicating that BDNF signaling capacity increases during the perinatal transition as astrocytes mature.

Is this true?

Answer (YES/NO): NO